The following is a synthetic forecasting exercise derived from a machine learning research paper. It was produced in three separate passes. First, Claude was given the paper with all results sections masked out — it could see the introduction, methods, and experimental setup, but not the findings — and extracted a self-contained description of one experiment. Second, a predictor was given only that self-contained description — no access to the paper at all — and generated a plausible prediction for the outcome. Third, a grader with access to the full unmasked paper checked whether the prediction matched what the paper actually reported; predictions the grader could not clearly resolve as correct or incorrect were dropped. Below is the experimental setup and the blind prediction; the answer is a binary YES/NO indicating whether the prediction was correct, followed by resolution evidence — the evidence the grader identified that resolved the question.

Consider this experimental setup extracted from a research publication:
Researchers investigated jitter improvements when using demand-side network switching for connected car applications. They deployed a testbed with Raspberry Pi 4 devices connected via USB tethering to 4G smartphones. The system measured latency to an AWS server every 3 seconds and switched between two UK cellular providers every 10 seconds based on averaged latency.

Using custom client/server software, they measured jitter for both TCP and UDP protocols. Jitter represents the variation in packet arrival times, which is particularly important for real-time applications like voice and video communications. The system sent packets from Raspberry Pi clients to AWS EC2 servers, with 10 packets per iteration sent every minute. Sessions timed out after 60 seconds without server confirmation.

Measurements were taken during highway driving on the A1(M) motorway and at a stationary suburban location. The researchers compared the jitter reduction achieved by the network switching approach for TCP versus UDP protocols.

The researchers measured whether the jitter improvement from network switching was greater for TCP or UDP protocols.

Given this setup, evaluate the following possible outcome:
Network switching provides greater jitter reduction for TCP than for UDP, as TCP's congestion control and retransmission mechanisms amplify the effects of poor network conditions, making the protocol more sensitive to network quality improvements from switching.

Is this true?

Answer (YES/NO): NO